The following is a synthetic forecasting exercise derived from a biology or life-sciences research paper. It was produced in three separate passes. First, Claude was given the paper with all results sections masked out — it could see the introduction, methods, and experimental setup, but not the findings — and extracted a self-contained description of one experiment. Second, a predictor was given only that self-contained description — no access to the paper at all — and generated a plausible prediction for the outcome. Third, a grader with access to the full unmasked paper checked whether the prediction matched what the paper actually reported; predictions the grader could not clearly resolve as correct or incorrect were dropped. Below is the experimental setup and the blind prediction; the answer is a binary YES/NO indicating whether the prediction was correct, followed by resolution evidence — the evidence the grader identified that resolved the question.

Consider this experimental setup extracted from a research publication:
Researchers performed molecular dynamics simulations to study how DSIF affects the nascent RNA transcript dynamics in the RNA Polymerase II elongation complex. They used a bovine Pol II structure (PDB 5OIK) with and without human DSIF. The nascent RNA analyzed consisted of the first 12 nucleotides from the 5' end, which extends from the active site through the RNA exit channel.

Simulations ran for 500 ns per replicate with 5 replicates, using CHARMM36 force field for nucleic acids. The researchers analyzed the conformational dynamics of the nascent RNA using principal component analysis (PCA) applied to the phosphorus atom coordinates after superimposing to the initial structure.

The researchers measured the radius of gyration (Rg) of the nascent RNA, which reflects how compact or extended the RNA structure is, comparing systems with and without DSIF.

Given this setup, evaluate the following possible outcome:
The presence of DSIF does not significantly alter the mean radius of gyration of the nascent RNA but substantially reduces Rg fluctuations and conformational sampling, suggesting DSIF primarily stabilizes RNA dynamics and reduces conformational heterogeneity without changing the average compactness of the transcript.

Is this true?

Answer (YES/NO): NO